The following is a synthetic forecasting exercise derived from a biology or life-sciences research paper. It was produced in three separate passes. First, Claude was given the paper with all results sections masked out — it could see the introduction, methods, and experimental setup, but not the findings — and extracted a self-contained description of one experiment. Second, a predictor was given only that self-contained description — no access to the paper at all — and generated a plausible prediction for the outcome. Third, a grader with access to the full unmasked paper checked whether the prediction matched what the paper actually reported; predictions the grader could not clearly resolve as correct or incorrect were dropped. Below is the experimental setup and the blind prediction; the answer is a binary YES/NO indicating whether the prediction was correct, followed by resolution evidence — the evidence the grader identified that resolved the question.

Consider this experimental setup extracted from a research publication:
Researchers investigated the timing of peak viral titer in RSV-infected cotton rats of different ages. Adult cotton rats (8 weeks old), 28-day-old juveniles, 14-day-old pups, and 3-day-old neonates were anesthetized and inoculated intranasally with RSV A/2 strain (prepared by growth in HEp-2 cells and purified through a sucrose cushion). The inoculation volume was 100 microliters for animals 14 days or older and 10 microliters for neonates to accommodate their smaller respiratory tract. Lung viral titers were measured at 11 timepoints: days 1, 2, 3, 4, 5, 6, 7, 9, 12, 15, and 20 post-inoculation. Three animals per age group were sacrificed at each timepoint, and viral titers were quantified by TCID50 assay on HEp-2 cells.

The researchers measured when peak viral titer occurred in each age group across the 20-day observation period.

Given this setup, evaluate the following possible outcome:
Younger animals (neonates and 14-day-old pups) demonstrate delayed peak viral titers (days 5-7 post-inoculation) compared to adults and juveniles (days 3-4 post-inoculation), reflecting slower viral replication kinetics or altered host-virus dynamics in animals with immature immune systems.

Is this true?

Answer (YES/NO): NO